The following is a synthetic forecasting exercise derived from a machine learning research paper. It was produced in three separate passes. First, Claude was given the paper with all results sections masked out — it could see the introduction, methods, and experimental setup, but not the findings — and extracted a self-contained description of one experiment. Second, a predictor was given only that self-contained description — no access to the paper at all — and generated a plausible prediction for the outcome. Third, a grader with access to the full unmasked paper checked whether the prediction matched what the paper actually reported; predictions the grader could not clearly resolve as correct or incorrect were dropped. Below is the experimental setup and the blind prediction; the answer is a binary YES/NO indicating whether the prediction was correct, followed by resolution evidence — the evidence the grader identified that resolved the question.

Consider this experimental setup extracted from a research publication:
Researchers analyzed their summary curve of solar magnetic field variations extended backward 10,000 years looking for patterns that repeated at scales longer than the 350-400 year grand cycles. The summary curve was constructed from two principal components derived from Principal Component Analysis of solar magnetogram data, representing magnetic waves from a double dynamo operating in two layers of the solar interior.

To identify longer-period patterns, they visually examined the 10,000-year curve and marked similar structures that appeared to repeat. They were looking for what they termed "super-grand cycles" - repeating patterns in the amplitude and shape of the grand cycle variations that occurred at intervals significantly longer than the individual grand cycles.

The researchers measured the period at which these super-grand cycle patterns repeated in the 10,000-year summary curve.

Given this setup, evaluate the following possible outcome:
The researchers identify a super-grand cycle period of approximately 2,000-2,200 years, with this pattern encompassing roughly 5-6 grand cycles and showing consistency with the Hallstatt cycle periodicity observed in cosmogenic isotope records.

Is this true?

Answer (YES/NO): YES